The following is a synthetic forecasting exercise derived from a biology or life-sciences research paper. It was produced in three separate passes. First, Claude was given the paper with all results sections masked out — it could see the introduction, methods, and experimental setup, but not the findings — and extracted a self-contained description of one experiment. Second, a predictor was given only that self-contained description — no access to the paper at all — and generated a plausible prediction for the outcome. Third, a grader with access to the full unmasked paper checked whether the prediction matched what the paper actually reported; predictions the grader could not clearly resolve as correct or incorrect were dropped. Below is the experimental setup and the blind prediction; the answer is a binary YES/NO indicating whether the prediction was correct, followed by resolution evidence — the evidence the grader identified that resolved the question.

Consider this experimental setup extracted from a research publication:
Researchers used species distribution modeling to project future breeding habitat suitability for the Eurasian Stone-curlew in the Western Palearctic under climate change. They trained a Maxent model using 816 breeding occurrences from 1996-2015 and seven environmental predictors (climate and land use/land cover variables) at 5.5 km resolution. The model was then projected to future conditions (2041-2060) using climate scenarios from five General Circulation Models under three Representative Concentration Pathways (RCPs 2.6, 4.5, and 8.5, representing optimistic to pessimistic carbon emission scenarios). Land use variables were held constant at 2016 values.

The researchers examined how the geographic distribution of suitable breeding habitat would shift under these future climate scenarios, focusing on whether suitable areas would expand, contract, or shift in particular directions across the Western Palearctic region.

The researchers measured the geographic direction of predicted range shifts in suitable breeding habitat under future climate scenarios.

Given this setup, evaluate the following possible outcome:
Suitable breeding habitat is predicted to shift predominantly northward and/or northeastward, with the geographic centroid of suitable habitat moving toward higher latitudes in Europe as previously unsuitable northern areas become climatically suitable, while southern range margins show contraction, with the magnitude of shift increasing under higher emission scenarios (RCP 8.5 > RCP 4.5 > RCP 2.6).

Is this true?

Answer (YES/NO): YES